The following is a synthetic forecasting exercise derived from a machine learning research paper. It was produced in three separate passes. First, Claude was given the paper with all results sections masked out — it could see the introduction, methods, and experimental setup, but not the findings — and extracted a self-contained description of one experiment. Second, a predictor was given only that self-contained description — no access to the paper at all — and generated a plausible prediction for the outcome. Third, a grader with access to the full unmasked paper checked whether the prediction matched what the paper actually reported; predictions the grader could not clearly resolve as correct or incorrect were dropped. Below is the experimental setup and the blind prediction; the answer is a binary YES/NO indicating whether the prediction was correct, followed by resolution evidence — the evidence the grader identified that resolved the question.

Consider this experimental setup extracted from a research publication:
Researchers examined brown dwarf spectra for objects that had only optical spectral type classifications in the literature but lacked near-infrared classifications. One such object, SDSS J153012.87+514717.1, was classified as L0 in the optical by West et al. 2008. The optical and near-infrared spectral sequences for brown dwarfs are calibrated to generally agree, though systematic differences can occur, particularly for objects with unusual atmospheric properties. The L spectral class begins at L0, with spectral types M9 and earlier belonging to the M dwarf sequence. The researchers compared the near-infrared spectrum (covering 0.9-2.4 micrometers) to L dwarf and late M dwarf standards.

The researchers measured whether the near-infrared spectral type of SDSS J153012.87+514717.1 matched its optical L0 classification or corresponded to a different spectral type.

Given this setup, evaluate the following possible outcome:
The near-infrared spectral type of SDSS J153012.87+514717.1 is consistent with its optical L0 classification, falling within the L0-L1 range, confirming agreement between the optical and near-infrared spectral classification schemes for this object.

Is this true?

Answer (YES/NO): NO